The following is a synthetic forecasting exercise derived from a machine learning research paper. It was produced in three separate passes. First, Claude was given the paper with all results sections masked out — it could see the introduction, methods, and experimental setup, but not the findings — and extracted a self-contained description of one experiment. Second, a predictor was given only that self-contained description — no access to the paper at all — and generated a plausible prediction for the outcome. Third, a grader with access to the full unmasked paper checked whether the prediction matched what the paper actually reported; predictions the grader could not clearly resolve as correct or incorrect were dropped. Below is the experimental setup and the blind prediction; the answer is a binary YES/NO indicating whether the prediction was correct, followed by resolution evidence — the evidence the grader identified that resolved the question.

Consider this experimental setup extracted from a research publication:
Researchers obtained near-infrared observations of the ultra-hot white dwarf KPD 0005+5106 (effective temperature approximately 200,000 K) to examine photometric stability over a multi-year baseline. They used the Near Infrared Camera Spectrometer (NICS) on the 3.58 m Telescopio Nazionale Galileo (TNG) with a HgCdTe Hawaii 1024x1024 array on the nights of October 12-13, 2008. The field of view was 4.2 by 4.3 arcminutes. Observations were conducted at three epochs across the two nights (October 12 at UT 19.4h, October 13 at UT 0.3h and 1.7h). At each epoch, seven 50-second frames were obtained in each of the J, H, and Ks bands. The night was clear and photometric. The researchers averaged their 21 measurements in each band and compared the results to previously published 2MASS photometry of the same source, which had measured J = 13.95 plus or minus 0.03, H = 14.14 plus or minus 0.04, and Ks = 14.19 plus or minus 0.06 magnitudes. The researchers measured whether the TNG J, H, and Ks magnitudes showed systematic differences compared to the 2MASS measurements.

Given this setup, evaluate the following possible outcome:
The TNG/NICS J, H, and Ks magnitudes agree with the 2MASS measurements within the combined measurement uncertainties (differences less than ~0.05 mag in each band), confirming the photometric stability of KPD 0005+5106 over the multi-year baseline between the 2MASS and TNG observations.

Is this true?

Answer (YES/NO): NO